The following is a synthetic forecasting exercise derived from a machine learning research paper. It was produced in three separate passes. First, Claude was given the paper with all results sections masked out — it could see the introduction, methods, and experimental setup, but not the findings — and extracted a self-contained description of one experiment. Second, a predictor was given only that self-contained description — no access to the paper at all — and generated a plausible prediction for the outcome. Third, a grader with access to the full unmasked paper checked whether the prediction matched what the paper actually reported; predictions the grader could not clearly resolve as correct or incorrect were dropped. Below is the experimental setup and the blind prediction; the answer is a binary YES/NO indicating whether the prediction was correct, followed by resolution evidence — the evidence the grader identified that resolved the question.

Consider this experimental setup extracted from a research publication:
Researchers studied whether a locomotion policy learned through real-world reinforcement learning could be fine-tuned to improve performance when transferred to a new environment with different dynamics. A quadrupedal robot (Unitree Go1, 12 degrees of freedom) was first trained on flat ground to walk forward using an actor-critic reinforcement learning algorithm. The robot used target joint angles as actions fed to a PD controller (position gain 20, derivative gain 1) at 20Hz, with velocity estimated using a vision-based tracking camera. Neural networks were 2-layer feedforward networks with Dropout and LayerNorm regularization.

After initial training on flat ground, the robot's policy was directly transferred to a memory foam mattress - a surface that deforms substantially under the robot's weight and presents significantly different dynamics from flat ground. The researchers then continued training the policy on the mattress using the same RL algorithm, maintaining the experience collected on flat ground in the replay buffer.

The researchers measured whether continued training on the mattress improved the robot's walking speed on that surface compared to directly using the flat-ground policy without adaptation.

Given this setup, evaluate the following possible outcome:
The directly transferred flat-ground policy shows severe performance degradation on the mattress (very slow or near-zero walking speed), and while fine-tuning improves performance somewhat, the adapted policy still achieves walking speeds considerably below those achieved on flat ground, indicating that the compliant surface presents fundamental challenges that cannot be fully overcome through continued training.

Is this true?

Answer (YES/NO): NO